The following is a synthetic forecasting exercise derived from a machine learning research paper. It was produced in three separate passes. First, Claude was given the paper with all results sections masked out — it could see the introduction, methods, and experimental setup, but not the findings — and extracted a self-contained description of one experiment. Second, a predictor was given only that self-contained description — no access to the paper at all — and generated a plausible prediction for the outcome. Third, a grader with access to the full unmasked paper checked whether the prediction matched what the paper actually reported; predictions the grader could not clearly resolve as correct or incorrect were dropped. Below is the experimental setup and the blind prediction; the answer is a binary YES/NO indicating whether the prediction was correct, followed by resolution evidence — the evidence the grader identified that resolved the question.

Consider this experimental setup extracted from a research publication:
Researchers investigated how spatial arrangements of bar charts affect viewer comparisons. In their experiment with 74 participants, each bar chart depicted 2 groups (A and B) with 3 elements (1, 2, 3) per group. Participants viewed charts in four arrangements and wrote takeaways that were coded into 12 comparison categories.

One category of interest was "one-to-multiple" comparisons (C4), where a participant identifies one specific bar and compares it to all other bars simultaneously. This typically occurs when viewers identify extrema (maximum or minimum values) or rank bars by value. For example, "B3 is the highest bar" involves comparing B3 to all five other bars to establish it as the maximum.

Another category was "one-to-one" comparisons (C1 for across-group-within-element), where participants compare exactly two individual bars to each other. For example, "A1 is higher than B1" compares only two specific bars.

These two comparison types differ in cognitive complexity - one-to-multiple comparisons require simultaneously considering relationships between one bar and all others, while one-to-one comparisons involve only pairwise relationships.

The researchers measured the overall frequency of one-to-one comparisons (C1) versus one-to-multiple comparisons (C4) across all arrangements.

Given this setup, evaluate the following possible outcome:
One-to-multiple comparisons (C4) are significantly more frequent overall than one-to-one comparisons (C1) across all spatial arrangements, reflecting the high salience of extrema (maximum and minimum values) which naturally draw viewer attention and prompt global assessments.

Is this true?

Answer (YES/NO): NO